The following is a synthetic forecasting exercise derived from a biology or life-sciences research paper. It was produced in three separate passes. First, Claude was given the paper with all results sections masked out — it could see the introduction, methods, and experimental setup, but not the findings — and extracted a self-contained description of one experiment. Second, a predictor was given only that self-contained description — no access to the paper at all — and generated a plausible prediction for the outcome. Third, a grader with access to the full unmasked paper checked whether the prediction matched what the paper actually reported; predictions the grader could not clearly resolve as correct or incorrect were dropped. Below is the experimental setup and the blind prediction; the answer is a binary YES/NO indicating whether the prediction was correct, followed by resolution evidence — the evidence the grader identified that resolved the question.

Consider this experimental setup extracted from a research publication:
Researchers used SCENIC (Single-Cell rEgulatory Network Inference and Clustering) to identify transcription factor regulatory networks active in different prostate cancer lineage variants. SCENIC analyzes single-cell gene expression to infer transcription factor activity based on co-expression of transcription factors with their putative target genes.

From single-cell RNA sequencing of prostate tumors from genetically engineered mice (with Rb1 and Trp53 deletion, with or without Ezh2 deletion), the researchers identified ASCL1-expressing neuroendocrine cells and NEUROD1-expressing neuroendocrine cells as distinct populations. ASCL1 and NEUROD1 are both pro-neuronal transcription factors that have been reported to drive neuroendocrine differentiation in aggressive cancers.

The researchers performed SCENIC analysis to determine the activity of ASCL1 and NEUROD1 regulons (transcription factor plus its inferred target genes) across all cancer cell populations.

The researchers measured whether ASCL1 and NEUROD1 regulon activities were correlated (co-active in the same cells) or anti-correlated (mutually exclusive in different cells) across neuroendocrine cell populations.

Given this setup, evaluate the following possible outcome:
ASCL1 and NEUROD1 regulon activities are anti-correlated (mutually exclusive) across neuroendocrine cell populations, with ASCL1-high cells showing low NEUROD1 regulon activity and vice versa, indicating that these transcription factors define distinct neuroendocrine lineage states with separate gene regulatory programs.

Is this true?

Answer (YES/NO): NO